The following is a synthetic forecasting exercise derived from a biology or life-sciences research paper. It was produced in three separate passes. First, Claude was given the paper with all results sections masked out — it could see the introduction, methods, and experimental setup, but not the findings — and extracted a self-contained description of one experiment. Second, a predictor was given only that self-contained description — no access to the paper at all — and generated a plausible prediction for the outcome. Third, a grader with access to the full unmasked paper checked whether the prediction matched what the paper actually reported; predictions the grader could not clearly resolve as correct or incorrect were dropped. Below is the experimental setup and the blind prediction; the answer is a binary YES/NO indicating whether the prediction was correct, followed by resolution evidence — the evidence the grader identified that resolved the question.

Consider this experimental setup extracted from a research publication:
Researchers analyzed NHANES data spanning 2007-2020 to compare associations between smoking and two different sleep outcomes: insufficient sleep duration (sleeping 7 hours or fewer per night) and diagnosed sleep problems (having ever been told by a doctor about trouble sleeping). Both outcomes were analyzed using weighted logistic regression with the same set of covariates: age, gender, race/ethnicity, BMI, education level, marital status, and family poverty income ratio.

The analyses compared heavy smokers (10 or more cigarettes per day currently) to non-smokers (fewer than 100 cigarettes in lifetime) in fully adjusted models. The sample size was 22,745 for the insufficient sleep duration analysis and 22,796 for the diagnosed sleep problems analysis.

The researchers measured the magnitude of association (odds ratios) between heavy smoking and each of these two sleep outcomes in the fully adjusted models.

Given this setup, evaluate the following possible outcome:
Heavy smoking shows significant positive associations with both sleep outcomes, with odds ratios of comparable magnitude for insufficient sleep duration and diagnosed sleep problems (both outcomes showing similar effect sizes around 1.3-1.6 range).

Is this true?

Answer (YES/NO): NO